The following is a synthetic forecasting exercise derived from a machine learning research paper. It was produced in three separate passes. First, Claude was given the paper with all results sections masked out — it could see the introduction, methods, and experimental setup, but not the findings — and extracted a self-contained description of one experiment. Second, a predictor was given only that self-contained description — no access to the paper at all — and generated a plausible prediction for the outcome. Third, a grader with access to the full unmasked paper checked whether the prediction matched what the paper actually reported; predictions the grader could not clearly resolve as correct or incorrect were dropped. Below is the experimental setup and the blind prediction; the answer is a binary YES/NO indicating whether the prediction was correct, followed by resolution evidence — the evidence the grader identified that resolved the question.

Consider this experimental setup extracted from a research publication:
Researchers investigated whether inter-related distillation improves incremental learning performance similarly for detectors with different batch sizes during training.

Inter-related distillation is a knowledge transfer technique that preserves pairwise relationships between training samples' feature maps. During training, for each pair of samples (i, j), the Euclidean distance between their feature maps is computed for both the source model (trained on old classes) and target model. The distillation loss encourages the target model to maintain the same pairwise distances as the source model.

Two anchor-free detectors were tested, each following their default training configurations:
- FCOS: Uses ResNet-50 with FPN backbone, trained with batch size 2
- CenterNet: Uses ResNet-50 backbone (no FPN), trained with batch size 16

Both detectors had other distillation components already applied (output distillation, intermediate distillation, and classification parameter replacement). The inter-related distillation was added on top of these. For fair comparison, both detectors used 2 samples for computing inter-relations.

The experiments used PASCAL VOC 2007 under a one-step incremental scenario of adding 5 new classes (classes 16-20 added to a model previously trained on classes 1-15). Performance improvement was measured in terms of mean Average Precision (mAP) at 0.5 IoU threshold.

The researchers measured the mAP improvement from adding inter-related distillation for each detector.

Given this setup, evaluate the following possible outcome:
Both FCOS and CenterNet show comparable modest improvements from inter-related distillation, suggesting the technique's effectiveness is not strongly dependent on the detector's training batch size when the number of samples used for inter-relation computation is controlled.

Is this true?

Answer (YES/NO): NO